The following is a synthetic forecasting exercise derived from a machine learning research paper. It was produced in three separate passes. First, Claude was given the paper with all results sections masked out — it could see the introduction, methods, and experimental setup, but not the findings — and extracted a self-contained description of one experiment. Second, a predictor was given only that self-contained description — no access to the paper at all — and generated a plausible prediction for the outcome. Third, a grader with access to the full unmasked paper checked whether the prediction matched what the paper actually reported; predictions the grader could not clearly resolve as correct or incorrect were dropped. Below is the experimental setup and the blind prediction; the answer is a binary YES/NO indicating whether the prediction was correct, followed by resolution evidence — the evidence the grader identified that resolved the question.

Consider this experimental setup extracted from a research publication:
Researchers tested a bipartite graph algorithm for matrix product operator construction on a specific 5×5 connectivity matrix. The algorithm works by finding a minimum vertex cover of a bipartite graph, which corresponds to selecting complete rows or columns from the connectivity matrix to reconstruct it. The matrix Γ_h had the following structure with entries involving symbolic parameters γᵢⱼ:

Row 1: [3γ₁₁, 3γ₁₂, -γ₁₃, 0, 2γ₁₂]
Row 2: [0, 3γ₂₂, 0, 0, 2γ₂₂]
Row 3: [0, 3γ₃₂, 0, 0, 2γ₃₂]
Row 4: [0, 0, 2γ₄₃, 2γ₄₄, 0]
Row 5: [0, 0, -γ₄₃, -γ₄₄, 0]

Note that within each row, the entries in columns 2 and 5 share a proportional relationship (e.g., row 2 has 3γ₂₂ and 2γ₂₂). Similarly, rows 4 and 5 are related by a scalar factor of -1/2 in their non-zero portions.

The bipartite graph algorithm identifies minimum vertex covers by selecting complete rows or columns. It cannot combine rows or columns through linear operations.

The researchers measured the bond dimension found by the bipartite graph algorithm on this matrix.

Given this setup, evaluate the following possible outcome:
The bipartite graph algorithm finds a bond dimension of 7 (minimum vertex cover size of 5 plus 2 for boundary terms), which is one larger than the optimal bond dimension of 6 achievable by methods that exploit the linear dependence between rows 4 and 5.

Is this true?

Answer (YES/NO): NO